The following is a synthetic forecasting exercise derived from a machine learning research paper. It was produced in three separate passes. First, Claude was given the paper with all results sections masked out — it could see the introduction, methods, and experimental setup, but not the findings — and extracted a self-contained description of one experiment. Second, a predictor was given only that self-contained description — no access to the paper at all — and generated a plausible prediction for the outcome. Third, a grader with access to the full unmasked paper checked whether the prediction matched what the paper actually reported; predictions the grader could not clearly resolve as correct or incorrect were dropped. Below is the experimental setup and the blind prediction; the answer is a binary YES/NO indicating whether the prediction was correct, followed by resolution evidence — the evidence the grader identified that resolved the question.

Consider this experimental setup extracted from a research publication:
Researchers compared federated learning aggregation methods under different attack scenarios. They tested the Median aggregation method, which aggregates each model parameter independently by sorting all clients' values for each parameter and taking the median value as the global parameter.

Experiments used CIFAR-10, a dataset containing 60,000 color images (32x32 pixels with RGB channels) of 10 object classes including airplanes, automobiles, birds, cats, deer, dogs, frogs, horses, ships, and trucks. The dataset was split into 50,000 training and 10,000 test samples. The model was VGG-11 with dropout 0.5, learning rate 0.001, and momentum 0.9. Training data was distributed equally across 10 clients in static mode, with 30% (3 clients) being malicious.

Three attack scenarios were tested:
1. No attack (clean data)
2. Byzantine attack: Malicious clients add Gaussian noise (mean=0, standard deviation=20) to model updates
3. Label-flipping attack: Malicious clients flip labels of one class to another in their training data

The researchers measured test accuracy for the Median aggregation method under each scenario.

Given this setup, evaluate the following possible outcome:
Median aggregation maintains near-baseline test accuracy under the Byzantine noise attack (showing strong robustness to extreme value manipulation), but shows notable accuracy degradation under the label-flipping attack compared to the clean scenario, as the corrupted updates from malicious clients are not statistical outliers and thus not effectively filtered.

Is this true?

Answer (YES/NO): NO